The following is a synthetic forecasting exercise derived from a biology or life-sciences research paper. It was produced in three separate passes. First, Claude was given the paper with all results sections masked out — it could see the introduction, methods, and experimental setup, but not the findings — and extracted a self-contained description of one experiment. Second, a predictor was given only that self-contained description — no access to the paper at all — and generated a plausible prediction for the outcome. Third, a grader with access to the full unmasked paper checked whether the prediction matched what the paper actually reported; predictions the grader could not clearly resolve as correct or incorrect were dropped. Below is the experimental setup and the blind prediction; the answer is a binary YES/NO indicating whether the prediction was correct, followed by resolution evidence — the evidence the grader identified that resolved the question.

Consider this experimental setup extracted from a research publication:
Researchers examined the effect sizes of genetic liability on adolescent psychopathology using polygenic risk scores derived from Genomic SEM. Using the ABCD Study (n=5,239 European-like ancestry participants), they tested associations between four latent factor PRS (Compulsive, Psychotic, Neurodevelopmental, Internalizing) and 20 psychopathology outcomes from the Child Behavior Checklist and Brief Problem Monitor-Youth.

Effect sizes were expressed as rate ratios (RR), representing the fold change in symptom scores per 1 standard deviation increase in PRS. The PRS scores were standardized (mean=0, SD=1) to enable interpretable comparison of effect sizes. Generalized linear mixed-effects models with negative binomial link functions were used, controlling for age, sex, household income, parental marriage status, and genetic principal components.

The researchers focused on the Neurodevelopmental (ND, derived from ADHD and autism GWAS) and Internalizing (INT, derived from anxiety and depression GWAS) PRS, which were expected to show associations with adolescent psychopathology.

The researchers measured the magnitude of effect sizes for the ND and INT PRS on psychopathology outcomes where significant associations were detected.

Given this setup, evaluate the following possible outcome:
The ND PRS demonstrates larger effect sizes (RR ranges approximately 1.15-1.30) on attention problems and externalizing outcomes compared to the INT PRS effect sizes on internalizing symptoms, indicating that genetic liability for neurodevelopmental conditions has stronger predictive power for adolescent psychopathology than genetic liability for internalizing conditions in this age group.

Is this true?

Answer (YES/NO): NO